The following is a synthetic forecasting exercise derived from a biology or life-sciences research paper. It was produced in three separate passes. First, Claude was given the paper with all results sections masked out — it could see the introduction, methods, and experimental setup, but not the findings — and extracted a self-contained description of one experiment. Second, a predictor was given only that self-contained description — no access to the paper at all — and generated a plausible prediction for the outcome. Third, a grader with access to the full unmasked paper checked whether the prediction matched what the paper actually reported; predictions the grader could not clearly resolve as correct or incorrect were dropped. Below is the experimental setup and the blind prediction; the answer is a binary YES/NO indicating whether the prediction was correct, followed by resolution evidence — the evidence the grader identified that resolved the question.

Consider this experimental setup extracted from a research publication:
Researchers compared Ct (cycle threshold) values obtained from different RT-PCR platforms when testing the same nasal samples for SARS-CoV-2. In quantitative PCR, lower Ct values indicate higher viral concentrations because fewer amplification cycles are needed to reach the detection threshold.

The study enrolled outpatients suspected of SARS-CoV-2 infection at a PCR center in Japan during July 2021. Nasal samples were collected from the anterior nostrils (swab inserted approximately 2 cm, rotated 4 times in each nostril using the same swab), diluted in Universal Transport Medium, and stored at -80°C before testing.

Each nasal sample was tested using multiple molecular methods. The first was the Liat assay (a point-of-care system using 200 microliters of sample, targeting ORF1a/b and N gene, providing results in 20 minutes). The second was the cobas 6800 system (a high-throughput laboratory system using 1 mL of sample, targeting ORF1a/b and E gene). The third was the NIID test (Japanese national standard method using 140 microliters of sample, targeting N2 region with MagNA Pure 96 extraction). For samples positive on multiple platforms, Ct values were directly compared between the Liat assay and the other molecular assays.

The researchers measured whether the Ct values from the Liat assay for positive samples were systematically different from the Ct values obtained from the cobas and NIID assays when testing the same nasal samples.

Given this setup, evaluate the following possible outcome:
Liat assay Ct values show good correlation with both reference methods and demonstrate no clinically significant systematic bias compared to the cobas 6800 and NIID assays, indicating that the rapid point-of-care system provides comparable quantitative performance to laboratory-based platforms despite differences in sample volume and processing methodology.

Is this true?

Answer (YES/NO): NO